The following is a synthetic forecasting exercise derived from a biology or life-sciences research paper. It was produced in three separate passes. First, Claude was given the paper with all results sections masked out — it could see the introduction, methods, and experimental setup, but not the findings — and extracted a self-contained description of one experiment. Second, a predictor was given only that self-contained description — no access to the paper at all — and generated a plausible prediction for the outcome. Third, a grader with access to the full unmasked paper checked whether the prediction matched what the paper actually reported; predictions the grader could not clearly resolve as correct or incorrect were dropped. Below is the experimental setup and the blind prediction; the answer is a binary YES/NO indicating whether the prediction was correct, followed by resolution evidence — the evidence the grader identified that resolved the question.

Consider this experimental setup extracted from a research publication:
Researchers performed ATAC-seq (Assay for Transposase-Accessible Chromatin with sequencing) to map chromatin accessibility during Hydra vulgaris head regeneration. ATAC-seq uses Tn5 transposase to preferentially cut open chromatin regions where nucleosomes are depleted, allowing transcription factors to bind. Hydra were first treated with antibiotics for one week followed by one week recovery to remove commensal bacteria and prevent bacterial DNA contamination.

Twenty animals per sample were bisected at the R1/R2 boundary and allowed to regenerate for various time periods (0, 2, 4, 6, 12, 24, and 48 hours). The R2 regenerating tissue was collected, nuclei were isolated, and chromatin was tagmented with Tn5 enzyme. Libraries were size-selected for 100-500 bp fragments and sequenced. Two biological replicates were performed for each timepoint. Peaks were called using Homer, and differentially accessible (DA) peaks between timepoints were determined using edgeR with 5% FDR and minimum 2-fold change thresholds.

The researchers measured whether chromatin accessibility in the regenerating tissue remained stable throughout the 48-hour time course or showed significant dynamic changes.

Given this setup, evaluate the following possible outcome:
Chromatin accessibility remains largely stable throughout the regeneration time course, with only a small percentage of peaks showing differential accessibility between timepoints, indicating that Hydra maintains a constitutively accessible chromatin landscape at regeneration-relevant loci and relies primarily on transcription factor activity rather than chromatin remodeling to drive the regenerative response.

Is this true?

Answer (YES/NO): NO